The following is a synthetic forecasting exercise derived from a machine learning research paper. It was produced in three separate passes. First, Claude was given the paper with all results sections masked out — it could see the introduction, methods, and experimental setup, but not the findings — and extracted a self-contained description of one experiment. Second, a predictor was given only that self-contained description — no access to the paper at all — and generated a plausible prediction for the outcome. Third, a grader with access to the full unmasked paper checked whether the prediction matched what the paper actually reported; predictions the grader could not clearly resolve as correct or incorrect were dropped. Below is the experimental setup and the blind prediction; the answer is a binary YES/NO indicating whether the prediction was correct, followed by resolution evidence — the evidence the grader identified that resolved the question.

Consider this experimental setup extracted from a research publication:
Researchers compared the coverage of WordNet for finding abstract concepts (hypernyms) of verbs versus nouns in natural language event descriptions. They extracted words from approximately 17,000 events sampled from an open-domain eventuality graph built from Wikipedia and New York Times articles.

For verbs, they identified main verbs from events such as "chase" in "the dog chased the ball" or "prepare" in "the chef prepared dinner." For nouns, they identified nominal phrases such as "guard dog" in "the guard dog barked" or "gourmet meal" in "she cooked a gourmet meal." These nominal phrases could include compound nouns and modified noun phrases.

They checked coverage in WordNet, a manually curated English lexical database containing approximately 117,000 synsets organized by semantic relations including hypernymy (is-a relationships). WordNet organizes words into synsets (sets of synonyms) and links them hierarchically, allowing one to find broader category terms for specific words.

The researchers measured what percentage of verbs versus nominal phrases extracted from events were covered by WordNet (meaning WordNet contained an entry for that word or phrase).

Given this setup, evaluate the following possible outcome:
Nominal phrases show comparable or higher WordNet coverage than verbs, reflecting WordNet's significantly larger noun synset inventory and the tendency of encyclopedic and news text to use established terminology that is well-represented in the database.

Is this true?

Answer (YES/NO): NO